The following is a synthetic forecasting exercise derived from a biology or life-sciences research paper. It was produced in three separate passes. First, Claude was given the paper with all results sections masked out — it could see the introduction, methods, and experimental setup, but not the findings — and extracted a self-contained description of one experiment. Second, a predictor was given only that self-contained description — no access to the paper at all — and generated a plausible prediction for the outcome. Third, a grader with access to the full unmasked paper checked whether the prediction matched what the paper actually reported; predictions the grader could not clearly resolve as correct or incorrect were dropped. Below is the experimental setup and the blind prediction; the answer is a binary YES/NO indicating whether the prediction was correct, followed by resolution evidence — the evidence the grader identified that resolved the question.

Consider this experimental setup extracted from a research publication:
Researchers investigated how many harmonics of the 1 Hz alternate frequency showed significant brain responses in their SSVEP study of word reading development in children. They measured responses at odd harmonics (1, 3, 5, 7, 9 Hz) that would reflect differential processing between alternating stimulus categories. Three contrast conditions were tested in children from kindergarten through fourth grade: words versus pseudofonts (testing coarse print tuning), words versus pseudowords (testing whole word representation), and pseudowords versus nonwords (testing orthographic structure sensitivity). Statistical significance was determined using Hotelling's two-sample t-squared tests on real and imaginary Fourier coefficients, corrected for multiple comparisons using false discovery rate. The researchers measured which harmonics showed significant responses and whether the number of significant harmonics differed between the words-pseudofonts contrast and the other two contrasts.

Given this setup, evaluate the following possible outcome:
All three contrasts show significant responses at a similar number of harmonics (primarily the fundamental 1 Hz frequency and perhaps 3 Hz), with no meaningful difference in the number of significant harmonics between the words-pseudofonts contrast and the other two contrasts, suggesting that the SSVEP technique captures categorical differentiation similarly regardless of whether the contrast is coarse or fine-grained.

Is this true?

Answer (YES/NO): NO